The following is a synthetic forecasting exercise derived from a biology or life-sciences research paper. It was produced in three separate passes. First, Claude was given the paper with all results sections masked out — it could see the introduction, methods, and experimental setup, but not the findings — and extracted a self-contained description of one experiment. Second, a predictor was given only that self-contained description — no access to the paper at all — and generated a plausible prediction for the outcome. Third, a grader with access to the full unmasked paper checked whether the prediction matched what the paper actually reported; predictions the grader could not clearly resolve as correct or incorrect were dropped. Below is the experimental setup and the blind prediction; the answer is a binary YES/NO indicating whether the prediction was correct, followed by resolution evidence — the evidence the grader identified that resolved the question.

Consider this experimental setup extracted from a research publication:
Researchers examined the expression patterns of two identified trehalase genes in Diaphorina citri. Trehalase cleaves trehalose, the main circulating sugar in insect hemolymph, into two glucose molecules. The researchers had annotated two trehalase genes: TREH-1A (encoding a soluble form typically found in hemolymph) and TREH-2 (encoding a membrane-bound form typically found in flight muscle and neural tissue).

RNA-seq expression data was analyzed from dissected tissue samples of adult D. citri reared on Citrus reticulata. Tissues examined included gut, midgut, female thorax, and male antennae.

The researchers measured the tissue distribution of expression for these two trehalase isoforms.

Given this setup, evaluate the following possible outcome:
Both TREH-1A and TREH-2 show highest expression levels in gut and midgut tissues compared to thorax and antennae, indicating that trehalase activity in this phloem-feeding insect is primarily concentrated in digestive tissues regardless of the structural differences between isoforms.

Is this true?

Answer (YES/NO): NO